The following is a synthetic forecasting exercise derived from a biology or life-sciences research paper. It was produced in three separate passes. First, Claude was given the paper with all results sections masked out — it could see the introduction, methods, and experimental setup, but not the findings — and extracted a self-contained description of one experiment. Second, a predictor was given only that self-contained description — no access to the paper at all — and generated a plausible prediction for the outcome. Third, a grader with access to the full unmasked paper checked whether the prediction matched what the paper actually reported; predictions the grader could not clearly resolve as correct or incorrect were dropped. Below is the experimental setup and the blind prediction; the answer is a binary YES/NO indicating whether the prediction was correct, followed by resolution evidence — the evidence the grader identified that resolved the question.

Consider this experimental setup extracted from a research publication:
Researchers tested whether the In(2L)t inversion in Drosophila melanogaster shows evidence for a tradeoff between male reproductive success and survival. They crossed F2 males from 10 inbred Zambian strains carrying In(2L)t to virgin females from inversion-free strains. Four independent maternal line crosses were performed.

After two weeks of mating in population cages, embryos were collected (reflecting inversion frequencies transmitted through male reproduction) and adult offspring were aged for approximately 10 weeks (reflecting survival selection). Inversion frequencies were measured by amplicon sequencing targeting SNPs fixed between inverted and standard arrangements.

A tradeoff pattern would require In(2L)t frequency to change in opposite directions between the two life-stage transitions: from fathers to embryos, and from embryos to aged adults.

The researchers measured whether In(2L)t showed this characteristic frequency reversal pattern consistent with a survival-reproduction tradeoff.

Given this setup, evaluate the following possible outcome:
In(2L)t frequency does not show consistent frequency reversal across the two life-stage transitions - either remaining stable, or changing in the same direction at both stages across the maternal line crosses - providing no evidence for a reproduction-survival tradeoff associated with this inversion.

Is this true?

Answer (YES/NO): YES